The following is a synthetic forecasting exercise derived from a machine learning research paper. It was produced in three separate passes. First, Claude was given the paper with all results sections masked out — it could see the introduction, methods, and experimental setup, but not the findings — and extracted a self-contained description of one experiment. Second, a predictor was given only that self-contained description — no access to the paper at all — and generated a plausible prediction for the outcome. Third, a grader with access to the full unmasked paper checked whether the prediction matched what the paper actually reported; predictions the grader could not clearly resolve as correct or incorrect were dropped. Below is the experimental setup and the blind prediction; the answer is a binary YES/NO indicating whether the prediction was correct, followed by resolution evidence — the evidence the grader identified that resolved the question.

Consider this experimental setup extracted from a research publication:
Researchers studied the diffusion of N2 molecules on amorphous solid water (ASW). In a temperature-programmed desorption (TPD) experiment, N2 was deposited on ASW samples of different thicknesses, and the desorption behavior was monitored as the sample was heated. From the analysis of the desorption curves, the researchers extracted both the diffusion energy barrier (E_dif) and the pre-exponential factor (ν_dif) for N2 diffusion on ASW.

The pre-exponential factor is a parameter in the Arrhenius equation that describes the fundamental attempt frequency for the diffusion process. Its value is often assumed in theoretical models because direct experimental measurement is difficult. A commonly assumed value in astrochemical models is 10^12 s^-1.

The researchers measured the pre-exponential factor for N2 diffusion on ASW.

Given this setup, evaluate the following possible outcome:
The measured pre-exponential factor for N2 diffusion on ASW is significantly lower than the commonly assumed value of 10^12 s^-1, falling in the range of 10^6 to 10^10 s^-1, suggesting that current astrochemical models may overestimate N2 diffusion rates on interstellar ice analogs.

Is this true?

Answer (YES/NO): YES